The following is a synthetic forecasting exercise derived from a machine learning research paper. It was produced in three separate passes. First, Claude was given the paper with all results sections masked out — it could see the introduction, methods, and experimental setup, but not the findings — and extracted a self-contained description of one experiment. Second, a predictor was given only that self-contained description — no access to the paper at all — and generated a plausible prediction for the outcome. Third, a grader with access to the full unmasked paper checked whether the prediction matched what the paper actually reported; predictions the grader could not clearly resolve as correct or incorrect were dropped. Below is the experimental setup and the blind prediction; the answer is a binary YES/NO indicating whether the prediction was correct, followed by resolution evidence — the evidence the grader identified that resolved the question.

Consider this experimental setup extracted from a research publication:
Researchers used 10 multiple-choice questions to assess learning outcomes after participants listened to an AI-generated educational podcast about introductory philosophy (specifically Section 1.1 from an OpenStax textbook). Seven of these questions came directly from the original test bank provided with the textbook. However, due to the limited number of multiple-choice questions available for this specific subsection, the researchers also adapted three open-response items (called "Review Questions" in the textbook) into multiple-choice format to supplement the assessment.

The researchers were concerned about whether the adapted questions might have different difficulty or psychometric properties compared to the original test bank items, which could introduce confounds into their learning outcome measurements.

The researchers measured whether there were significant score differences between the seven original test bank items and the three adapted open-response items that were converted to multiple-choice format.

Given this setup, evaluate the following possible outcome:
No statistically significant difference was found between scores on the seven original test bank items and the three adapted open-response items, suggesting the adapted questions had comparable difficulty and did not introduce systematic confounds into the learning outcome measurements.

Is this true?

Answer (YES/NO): YES